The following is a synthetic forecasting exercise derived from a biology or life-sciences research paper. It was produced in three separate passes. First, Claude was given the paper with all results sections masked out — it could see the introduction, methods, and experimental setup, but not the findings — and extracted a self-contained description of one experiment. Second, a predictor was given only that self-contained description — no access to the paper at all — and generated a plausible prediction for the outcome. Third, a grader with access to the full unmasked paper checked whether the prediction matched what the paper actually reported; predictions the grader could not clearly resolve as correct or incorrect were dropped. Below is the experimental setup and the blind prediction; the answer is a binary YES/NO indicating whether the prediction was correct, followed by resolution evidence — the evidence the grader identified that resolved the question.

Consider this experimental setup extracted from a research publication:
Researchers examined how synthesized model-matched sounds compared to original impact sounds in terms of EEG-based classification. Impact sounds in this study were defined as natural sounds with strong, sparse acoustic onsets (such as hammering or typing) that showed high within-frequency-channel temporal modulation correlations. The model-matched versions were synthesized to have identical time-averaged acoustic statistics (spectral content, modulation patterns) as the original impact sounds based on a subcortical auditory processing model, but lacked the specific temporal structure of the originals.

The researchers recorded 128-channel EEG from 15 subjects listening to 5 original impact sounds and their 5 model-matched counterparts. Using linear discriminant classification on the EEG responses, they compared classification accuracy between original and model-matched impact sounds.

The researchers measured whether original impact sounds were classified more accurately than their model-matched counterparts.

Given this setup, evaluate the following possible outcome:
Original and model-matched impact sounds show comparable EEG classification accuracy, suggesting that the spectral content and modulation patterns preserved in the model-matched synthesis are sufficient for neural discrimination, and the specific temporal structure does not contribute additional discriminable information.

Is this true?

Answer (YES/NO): YES